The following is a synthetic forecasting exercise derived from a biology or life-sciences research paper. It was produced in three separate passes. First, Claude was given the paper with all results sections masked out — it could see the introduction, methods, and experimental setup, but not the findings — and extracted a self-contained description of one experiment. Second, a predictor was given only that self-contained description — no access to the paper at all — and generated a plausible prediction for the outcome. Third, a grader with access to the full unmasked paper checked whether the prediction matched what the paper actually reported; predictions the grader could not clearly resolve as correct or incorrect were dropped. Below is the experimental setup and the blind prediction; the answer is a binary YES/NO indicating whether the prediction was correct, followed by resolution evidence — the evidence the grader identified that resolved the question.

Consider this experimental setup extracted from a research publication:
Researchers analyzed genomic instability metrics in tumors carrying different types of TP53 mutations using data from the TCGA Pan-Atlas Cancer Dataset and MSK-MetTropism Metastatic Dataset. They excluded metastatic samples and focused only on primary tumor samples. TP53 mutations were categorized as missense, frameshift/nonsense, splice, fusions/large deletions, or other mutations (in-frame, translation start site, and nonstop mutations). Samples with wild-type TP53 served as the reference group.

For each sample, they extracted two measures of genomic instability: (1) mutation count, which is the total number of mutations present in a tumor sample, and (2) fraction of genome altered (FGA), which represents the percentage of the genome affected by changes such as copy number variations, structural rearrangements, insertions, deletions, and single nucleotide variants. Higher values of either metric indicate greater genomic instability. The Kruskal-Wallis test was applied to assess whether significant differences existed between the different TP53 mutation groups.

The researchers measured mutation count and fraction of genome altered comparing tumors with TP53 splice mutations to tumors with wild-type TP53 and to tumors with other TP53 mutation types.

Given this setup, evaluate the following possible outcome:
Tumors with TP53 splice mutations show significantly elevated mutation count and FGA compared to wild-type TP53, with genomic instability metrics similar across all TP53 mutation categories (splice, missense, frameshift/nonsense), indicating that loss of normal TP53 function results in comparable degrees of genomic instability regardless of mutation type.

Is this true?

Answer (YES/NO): NO